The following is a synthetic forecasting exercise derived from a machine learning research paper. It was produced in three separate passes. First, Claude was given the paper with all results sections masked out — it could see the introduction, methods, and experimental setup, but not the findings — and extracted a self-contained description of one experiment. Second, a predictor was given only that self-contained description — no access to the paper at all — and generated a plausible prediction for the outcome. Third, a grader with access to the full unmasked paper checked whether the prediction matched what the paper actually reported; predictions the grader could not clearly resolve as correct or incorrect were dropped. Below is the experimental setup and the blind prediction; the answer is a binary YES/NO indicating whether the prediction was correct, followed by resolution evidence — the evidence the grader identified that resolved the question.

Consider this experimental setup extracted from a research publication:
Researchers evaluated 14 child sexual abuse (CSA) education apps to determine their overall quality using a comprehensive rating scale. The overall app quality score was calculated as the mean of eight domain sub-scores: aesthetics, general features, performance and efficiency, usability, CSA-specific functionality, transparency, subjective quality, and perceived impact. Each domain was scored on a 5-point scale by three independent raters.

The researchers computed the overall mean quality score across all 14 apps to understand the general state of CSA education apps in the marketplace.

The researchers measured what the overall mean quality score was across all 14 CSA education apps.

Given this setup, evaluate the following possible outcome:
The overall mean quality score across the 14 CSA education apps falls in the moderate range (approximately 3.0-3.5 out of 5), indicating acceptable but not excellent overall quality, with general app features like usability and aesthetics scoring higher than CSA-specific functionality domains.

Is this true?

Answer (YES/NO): YES